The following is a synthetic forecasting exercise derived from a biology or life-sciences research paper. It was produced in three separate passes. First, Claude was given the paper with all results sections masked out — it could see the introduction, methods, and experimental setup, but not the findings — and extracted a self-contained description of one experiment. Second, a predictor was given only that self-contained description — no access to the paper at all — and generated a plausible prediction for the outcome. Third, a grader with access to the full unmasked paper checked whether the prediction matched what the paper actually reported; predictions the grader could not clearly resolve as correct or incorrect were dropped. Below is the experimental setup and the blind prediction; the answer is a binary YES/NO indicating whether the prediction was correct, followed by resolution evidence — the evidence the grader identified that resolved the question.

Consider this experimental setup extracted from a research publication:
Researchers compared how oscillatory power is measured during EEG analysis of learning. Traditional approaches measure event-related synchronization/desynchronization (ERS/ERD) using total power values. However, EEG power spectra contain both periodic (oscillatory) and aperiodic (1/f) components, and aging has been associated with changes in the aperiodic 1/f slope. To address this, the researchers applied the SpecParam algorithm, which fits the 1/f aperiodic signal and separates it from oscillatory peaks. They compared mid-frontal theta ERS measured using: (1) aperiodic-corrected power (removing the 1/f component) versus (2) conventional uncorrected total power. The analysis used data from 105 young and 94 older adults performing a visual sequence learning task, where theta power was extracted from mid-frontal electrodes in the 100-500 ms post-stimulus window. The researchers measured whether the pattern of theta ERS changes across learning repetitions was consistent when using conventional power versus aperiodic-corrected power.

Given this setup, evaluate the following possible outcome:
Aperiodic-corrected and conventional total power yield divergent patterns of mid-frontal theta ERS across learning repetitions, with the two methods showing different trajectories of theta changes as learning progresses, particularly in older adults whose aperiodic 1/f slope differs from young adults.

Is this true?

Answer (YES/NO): NO